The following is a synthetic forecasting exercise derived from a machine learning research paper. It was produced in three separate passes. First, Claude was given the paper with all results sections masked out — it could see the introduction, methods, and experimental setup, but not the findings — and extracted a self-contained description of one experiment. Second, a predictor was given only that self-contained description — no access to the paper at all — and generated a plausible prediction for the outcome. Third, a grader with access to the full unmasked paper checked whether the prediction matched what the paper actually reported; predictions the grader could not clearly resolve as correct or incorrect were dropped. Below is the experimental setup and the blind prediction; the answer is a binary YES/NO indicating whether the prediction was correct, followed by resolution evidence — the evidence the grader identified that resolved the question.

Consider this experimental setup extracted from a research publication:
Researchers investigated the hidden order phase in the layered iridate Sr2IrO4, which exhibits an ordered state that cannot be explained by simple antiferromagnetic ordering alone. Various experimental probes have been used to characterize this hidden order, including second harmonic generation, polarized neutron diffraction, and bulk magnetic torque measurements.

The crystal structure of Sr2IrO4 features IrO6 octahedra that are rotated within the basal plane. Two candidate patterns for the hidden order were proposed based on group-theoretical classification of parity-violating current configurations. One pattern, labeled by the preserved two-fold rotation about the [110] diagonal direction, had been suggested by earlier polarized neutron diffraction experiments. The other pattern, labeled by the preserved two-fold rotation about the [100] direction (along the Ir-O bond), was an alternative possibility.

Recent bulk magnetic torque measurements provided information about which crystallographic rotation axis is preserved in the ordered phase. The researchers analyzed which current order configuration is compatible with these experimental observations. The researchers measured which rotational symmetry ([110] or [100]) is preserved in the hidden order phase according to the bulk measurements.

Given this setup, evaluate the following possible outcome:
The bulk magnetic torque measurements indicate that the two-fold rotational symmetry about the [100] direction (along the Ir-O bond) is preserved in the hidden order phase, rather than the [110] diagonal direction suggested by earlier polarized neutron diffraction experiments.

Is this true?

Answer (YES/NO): YES